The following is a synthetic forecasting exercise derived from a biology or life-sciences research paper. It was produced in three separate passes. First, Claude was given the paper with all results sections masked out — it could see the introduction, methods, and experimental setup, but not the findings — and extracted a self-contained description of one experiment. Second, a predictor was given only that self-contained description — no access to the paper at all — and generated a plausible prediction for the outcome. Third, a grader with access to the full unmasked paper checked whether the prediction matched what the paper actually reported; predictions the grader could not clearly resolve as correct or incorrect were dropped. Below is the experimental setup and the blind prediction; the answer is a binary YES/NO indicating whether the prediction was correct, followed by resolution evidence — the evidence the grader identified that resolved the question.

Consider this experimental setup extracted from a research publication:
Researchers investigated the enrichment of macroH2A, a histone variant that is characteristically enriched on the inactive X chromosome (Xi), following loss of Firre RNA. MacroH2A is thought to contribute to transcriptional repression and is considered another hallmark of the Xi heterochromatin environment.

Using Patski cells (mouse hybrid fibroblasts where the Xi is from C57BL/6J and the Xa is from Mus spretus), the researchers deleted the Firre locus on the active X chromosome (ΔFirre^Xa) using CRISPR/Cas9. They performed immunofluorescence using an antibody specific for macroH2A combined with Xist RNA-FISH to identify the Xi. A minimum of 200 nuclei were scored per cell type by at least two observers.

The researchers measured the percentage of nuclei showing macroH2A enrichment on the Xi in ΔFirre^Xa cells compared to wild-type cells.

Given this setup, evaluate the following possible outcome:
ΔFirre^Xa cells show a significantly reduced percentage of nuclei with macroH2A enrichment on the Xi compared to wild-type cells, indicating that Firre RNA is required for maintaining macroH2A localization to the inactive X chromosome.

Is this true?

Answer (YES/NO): NO